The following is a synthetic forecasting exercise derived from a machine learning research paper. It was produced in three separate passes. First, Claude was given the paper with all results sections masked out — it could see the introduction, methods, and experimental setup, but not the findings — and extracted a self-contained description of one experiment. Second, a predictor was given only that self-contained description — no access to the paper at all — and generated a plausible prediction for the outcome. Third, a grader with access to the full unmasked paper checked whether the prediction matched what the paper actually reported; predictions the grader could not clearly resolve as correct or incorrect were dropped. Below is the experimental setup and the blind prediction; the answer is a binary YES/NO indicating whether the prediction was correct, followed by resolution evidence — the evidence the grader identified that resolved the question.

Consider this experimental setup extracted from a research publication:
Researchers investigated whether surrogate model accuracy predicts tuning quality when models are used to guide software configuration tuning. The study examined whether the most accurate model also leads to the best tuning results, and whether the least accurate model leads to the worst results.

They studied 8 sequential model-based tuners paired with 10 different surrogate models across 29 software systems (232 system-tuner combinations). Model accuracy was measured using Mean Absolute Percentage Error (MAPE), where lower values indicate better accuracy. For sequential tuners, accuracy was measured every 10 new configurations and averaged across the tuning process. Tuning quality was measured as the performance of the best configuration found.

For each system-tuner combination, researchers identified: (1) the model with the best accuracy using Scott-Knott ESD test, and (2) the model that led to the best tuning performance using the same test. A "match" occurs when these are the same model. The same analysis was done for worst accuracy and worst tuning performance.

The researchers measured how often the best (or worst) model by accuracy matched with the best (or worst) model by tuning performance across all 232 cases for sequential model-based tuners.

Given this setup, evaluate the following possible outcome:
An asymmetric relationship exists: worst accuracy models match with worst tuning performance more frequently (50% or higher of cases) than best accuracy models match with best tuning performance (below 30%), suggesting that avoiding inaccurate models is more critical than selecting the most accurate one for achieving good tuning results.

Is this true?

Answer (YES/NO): NO